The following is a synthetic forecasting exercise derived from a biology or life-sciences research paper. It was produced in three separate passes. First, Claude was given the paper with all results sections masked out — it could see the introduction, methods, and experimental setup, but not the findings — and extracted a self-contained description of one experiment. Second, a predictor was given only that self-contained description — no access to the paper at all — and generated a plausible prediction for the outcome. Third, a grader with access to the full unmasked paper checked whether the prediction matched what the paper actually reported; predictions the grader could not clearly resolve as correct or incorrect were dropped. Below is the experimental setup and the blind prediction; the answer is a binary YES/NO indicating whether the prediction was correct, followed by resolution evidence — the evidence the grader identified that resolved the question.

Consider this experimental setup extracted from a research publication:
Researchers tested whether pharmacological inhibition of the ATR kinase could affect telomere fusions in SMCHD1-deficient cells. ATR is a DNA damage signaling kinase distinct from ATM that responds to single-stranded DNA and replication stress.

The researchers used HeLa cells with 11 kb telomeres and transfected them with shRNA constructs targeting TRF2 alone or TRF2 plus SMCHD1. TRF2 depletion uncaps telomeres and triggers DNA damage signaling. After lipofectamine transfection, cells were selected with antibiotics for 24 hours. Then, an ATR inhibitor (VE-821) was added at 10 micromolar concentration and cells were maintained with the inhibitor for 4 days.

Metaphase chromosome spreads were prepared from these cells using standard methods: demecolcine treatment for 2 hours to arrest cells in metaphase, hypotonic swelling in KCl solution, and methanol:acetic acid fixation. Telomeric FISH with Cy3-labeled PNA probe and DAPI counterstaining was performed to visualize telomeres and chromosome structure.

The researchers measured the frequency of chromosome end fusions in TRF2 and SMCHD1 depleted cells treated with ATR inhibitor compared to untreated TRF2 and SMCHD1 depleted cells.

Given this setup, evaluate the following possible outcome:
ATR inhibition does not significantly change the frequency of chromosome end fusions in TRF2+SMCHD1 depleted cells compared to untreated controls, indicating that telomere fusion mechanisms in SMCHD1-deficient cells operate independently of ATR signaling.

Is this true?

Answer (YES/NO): NO